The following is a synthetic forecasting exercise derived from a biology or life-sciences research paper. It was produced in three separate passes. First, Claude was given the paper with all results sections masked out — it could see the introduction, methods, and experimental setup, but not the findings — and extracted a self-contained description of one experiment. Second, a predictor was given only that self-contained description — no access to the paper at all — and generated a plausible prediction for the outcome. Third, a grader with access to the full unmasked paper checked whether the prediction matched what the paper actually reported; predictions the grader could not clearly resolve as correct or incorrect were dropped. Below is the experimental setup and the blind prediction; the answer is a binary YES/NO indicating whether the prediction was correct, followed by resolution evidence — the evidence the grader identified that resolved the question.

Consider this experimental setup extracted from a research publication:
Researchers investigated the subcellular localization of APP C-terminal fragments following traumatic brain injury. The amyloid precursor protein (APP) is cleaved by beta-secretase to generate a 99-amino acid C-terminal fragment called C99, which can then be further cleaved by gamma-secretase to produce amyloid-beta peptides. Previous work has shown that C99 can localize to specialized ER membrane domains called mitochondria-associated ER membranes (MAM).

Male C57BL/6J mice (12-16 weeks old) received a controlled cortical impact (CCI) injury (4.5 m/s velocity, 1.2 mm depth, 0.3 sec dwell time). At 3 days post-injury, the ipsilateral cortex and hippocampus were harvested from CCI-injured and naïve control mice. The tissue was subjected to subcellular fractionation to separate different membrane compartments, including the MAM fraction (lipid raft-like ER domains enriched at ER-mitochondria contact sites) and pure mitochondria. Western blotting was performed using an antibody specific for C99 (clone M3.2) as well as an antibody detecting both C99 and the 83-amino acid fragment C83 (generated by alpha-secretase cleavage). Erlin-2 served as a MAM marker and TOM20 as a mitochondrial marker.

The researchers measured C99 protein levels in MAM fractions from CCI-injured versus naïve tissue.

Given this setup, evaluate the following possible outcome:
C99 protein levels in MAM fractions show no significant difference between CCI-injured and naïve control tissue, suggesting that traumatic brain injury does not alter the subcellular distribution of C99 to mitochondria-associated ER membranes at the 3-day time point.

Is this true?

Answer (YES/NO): NO